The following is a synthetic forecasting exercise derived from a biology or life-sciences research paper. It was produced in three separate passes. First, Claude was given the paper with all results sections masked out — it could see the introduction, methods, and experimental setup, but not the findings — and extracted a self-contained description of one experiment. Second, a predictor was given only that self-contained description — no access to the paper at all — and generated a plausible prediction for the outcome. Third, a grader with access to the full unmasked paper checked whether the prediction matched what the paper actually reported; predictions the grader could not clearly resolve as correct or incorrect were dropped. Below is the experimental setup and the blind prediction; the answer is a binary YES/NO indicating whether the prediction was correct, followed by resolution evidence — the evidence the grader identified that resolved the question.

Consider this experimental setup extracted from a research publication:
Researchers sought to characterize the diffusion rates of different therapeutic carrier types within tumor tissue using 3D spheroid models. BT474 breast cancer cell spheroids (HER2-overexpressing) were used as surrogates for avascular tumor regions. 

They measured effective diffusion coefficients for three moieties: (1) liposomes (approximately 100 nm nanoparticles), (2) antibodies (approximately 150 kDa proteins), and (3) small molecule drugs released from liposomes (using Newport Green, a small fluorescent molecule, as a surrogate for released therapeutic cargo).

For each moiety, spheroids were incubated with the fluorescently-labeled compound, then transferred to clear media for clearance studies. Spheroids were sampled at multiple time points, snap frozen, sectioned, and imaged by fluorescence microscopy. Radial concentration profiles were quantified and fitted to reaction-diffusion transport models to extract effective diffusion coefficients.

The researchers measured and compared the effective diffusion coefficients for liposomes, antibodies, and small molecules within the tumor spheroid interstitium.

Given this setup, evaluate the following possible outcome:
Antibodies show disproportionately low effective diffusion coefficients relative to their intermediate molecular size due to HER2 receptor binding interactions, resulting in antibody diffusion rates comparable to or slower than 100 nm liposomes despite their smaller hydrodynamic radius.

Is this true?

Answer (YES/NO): NO